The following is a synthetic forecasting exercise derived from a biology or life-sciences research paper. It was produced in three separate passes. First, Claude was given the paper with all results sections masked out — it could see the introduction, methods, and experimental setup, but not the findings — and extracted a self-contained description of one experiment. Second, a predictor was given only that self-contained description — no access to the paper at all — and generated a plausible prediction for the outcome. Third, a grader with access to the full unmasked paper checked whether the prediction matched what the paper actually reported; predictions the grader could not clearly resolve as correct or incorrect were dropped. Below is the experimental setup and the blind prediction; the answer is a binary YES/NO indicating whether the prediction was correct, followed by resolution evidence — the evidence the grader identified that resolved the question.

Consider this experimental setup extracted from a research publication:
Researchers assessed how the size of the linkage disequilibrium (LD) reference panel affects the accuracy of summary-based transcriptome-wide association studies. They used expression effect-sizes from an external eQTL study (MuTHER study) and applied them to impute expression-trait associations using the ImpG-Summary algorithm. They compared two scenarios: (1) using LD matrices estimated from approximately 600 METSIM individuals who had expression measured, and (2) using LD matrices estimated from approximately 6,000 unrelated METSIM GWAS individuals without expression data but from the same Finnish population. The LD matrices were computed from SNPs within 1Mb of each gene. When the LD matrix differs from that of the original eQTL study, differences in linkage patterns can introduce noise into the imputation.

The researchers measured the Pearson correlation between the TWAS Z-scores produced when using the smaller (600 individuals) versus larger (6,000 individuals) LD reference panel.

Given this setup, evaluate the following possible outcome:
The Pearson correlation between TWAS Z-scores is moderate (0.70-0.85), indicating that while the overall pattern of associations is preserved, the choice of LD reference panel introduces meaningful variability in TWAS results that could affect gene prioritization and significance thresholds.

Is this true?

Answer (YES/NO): NO